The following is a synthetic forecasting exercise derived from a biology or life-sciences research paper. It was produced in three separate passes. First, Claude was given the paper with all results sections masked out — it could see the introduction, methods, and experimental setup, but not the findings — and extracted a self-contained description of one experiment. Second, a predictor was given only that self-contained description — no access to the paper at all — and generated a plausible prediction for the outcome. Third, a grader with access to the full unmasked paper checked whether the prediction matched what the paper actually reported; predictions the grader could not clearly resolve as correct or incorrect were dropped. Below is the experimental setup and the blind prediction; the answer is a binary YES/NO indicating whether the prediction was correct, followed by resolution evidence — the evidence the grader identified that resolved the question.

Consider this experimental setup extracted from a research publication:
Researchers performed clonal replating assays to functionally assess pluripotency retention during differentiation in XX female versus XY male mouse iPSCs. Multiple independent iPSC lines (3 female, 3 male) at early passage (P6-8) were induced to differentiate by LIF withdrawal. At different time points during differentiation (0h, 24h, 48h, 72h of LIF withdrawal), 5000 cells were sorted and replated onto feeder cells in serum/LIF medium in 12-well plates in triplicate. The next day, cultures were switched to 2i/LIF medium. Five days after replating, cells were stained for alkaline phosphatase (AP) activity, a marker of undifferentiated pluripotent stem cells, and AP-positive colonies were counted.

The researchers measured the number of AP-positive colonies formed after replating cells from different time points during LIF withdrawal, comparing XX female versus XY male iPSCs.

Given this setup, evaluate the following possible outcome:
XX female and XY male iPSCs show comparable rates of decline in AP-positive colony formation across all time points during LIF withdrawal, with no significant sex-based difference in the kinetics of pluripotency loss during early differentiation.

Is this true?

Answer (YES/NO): NO